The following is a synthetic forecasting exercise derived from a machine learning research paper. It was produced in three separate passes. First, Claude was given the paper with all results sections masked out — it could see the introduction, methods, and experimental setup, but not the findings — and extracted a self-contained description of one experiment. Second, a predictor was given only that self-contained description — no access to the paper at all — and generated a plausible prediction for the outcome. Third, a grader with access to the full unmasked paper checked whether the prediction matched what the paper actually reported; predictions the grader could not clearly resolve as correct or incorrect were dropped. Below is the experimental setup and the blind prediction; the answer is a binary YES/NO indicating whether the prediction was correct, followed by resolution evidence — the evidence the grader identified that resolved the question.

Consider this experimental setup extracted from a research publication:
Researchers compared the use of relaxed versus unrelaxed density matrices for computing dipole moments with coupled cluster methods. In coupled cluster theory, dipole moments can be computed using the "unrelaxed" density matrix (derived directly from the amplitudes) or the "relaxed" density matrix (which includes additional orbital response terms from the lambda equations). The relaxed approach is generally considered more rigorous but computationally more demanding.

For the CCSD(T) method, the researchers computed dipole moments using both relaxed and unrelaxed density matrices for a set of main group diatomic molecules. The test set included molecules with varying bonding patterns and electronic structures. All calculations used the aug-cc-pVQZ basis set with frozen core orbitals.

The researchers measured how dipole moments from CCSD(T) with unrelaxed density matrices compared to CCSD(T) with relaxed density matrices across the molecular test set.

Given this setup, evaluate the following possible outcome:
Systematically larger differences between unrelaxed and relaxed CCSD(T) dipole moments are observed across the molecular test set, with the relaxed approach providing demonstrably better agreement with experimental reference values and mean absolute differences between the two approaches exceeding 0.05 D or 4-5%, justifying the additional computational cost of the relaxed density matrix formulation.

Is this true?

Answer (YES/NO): NO